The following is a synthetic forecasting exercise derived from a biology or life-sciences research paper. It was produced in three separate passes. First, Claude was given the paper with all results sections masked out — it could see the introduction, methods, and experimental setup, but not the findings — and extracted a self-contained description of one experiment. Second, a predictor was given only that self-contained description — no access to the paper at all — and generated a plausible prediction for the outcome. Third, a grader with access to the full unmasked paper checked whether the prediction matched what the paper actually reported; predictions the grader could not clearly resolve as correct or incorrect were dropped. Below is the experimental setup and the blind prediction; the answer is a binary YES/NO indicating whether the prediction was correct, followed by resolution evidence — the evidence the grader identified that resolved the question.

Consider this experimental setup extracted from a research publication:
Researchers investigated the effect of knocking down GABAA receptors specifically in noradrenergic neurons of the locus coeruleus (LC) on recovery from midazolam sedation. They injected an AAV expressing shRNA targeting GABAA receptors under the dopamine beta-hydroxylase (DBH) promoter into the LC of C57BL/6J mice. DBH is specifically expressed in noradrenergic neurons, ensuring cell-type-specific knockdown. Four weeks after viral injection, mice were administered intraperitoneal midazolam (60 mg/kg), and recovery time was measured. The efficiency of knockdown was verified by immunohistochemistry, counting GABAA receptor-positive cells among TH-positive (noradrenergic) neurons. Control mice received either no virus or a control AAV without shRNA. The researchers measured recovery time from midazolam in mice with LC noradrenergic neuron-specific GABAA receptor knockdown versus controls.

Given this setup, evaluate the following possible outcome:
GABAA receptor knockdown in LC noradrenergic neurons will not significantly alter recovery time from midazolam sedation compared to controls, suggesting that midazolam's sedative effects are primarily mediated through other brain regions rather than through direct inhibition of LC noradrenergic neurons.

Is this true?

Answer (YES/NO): NO